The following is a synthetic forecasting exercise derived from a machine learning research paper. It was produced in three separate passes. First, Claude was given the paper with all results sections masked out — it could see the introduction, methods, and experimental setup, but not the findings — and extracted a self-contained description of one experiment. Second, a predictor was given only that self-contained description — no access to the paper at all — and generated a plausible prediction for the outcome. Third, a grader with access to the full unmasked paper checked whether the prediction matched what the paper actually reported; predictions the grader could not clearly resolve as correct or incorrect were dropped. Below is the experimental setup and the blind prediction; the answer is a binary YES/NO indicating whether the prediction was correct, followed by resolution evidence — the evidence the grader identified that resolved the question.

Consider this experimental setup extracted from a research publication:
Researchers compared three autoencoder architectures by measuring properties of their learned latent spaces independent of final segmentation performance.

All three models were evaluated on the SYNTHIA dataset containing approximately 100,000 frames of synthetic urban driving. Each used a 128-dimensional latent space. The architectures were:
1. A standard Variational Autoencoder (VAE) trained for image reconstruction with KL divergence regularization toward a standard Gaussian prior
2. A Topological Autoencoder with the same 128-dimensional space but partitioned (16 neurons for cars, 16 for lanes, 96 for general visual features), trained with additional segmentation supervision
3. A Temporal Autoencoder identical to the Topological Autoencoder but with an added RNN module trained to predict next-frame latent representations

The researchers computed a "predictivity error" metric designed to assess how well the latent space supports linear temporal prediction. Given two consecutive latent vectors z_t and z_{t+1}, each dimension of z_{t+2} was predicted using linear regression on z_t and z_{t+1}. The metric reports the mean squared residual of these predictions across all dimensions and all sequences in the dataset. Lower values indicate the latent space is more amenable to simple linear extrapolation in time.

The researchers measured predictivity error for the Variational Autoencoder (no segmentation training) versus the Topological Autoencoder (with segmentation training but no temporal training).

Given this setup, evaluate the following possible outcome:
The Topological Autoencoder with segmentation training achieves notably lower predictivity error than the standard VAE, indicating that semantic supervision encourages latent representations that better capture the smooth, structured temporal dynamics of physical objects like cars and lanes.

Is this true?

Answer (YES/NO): NO